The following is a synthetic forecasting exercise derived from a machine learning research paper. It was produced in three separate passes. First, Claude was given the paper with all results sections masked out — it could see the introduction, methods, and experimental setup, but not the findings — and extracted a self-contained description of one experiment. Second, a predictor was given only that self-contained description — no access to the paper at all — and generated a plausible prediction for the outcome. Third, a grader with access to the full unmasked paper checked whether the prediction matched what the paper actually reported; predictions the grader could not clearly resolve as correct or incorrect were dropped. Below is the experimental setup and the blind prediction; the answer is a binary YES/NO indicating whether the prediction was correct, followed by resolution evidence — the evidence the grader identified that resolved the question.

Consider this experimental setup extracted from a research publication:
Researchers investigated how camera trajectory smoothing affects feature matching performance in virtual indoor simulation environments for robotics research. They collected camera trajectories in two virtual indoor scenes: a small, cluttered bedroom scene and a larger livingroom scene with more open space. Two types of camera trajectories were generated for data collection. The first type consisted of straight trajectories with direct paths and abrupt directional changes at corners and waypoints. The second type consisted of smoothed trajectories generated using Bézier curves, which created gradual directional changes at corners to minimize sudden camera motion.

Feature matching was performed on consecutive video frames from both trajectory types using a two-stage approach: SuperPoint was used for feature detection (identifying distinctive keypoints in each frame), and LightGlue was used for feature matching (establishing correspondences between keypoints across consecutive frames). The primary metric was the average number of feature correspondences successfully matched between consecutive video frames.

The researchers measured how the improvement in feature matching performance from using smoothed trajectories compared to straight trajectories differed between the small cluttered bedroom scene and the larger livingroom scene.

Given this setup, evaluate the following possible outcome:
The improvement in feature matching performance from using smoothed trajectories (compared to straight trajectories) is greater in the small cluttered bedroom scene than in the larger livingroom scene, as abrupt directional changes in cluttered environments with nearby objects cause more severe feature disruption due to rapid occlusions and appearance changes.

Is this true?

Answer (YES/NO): YES